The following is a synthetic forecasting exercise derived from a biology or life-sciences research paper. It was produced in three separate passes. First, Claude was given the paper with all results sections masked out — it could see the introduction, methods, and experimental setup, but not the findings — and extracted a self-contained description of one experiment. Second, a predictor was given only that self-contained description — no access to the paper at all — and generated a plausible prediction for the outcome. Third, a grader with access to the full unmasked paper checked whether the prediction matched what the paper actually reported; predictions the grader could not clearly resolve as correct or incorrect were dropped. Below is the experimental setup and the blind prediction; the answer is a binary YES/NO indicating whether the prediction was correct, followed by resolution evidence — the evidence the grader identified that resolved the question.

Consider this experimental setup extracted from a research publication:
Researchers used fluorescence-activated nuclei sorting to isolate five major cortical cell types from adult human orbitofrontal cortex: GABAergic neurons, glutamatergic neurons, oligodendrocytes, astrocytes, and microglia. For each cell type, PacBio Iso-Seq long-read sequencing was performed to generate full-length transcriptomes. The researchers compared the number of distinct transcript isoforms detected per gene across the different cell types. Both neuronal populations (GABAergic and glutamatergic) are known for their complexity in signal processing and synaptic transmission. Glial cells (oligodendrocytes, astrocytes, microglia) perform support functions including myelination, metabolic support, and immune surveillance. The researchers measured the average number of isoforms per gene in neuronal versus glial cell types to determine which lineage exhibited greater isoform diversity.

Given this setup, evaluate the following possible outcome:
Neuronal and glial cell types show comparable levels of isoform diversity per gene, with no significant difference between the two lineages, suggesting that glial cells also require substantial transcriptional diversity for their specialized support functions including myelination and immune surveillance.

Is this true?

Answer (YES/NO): NO